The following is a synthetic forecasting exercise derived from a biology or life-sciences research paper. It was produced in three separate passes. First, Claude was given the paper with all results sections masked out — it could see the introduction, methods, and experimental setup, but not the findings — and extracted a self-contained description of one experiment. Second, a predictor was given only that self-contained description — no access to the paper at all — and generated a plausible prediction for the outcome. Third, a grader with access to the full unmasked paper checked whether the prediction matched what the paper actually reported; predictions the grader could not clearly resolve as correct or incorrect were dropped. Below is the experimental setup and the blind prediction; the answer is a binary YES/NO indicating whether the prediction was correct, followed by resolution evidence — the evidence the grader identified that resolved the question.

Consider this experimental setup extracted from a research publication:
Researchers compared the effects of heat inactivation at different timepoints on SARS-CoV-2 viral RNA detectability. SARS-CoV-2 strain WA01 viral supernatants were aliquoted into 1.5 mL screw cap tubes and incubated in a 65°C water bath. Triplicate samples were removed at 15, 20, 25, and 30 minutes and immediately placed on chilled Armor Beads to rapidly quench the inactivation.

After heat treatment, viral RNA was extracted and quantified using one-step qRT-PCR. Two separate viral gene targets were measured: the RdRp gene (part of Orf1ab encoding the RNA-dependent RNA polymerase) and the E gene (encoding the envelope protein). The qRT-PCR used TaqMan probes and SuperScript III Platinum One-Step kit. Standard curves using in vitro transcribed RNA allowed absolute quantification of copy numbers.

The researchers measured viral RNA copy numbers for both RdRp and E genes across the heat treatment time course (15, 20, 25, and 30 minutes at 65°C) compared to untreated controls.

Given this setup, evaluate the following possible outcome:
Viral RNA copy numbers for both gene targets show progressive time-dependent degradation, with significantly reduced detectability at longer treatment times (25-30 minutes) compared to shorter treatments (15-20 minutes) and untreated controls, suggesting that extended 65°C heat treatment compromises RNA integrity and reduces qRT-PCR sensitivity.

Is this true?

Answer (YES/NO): NO